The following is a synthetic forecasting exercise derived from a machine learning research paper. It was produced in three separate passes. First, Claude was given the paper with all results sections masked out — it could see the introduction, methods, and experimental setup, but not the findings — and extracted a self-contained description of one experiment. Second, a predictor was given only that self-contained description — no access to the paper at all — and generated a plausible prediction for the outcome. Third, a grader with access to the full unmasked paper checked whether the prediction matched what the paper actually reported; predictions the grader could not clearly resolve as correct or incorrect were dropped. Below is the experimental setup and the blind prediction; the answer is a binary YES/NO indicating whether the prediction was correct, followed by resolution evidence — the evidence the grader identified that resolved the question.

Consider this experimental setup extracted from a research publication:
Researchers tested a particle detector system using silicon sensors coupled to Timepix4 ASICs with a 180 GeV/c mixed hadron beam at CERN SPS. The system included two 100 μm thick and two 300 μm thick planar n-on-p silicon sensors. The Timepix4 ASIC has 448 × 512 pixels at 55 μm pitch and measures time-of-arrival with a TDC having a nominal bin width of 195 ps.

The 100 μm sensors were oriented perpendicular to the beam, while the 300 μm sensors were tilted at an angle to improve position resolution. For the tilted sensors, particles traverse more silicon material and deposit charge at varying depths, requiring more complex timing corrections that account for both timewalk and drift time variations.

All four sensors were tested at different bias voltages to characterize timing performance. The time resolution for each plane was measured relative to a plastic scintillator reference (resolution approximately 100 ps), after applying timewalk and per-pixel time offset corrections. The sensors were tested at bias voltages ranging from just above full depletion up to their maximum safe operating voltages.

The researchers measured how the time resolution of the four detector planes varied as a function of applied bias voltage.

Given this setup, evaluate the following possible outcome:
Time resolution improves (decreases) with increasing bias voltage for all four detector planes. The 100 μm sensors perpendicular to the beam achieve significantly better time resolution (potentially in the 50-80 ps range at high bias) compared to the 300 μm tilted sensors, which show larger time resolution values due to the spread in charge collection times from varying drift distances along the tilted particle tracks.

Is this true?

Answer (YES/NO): NO